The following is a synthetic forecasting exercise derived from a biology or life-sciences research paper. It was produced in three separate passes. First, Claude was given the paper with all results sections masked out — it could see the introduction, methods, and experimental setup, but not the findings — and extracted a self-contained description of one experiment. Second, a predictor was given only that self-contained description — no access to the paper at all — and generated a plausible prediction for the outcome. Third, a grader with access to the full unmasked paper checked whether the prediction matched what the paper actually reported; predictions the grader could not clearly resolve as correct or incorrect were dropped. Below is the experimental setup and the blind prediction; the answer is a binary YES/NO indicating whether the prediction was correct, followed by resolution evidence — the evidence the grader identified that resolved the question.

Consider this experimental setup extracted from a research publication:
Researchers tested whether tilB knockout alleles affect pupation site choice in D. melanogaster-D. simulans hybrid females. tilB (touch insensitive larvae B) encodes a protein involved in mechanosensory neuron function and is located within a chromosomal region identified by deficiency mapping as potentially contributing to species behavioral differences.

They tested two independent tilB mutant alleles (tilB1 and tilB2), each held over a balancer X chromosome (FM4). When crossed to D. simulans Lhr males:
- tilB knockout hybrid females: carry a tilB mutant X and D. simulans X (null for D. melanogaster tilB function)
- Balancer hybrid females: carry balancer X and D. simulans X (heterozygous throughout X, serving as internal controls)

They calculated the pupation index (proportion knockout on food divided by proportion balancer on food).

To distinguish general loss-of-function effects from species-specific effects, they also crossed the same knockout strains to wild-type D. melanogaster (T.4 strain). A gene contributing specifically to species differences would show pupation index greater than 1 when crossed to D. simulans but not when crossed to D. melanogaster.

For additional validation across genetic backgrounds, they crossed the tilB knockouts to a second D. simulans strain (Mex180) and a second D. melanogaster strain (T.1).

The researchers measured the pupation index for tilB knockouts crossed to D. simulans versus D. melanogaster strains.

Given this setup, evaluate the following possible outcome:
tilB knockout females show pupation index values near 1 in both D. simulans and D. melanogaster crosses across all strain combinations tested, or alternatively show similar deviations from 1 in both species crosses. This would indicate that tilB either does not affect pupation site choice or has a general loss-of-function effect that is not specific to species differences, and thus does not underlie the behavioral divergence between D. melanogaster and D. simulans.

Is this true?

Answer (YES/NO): NO